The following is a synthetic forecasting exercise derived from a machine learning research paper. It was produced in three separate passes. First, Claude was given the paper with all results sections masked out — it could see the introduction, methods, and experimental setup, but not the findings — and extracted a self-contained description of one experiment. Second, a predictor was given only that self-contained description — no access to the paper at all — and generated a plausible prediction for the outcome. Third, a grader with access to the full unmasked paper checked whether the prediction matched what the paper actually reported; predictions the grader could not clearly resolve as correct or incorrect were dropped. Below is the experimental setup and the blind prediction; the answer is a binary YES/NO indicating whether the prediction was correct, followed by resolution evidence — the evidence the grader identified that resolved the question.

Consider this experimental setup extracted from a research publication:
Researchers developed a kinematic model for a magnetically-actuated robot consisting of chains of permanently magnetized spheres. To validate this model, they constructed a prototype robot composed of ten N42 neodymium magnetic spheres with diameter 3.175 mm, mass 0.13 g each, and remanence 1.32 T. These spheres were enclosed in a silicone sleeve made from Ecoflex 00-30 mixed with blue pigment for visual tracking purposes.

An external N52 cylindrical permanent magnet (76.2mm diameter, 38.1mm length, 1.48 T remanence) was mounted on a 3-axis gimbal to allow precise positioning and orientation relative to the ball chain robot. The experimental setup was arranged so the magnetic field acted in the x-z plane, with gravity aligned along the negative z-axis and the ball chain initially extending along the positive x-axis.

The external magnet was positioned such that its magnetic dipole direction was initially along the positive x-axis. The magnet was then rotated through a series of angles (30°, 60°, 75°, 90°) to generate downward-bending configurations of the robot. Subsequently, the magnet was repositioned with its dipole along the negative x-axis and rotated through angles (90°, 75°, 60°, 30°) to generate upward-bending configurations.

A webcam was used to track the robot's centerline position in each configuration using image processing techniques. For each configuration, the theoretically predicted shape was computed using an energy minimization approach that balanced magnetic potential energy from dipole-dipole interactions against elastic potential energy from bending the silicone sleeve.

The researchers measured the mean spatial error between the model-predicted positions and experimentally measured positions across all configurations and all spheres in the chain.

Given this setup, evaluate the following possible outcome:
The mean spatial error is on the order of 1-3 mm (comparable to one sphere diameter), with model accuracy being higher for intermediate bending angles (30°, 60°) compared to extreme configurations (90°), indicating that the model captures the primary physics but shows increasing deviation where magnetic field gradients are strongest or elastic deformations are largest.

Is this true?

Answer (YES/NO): NO